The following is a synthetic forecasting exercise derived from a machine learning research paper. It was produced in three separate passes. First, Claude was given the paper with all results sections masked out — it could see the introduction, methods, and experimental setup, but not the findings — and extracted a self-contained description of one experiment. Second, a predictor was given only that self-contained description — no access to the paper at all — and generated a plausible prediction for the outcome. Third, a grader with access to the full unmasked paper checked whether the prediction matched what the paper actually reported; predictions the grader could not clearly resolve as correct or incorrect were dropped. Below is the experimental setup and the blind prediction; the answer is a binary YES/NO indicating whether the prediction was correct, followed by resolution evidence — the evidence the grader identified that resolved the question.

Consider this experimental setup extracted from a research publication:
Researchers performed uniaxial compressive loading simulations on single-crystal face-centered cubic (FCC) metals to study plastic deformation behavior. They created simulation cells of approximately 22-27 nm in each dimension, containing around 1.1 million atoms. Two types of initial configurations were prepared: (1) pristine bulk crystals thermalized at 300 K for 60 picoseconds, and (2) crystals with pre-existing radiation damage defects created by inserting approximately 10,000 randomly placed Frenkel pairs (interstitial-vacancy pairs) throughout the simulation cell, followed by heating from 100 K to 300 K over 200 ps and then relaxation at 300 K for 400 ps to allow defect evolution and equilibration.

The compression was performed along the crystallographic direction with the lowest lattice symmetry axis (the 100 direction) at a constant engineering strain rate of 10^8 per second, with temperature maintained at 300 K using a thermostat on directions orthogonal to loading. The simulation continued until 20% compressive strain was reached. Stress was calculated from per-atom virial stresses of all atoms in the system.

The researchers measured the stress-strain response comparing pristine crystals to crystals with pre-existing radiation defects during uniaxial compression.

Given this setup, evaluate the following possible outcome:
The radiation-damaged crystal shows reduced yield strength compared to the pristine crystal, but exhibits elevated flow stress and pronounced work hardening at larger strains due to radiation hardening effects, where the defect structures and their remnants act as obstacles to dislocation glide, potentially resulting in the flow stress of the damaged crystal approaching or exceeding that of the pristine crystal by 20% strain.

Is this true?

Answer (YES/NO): NO